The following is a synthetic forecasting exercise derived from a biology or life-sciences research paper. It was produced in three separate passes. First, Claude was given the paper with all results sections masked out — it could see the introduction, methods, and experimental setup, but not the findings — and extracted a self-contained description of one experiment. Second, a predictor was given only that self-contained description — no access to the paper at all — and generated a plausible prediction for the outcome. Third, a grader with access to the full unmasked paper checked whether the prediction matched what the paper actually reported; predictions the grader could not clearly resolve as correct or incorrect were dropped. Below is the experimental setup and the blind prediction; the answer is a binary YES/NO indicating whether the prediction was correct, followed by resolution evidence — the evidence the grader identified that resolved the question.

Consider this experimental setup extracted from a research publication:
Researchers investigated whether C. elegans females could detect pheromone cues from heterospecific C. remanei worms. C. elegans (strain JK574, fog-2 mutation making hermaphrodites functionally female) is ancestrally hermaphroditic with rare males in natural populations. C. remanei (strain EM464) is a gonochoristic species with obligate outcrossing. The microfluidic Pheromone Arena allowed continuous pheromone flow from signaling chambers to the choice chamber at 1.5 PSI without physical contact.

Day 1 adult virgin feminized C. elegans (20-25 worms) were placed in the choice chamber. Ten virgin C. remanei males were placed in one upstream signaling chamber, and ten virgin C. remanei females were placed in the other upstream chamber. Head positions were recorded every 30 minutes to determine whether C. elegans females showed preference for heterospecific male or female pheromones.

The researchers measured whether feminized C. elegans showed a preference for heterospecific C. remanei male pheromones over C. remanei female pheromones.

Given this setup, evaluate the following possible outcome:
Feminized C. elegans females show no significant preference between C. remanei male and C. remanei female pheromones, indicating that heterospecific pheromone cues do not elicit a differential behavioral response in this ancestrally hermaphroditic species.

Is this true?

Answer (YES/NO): YES